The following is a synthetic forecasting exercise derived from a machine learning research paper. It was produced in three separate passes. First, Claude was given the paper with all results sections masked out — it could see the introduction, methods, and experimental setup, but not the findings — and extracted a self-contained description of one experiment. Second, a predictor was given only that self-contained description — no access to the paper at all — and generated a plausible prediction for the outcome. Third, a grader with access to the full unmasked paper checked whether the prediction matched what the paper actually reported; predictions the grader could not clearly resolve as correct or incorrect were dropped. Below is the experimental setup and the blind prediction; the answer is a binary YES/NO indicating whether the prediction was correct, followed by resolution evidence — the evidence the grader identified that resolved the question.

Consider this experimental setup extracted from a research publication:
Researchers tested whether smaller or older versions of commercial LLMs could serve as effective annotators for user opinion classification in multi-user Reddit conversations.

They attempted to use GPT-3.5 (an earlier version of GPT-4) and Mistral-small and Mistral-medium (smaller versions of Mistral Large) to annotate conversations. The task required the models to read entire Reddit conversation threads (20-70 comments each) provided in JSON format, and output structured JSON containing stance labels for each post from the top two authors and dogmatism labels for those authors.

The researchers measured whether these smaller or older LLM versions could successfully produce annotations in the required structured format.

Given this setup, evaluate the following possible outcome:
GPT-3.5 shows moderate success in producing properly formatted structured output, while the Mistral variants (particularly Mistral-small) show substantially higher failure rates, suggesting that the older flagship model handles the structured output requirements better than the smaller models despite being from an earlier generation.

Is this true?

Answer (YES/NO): NO